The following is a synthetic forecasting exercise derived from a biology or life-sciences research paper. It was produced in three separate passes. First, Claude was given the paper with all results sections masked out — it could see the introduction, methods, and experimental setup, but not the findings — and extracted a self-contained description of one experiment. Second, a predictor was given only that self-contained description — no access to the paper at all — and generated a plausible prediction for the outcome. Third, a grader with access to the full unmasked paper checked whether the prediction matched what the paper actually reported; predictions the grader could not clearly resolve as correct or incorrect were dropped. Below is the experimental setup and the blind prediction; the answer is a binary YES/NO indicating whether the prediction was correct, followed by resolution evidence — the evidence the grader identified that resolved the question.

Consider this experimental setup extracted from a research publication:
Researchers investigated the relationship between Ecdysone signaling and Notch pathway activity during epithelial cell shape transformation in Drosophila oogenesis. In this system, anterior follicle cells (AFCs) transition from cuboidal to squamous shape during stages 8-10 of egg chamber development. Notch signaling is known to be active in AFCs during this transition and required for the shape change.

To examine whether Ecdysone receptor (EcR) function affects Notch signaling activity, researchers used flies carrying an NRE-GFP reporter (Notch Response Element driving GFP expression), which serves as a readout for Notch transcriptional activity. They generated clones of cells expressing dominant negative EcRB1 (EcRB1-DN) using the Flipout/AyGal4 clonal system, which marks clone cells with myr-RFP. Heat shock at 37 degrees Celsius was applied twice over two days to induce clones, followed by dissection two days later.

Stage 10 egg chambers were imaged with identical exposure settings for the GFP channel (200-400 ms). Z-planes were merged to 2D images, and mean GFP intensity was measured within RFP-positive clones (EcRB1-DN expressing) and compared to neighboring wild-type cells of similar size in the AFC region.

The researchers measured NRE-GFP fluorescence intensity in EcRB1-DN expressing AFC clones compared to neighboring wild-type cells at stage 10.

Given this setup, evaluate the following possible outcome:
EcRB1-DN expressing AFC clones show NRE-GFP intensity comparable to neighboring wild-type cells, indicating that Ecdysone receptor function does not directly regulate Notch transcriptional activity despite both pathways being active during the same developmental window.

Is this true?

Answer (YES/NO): NO